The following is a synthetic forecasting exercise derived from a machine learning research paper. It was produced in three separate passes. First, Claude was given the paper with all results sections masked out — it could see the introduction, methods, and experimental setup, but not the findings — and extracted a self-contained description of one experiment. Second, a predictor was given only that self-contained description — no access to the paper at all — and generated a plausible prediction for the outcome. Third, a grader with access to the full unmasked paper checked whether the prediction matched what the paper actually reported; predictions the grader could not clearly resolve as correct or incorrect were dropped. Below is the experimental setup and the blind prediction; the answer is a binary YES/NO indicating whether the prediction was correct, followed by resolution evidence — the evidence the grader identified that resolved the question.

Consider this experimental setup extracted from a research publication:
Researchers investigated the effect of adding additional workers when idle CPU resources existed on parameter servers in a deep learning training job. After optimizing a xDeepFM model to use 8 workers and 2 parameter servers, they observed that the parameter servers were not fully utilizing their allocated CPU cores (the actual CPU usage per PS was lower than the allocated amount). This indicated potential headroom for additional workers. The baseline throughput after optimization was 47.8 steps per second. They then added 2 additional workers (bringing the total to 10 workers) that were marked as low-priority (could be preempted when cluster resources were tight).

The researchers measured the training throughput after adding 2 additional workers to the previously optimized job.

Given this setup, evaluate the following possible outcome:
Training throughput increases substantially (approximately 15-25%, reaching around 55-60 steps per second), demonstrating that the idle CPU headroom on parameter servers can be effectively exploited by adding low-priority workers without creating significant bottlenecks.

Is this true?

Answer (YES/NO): YES